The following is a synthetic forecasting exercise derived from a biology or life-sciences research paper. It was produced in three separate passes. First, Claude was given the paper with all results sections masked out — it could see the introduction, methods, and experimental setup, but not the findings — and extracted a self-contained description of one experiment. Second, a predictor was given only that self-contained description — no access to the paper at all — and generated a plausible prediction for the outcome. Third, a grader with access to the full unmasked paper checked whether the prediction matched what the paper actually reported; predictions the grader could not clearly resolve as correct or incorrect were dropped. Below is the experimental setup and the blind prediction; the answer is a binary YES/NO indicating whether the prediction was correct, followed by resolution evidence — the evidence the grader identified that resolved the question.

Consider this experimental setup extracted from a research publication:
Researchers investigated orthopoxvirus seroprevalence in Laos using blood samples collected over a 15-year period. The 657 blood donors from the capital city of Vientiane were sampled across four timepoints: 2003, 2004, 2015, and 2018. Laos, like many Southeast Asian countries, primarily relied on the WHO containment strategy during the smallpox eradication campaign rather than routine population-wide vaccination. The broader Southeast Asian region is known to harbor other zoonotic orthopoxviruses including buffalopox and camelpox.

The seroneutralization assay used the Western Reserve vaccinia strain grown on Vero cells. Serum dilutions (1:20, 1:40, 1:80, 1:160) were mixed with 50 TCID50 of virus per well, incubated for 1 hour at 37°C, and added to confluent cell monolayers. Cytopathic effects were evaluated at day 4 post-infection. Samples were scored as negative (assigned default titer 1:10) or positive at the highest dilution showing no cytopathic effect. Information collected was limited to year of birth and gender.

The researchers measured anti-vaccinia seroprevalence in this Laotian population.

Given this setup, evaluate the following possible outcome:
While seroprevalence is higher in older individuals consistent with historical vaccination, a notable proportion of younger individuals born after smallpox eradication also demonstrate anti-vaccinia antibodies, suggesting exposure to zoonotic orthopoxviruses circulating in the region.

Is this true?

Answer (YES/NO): NO